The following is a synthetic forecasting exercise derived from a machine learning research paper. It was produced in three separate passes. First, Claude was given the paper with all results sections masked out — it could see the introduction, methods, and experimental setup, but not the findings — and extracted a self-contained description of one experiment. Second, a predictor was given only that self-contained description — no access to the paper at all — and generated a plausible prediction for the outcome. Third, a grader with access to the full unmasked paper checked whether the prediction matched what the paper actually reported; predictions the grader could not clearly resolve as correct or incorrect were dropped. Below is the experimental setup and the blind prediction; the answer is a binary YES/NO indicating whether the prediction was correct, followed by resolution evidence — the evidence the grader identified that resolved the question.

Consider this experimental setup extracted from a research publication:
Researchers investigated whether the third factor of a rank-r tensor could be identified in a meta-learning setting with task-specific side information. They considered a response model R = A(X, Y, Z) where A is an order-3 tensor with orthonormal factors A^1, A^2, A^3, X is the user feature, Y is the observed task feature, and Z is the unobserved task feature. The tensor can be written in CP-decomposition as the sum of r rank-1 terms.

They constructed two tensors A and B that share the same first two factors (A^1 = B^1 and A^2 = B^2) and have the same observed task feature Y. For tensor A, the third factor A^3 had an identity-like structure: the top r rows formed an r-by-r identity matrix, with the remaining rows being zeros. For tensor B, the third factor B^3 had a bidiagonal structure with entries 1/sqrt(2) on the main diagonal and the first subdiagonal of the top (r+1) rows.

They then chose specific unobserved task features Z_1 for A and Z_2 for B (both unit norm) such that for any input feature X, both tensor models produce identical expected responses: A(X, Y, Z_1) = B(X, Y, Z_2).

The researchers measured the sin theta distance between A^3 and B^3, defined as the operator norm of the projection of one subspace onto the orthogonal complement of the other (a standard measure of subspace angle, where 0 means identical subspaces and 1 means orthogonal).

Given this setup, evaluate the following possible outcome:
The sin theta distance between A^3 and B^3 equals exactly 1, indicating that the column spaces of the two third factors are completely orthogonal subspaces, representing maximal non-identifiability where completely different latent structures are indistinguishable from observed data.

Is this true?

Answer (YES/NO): NO